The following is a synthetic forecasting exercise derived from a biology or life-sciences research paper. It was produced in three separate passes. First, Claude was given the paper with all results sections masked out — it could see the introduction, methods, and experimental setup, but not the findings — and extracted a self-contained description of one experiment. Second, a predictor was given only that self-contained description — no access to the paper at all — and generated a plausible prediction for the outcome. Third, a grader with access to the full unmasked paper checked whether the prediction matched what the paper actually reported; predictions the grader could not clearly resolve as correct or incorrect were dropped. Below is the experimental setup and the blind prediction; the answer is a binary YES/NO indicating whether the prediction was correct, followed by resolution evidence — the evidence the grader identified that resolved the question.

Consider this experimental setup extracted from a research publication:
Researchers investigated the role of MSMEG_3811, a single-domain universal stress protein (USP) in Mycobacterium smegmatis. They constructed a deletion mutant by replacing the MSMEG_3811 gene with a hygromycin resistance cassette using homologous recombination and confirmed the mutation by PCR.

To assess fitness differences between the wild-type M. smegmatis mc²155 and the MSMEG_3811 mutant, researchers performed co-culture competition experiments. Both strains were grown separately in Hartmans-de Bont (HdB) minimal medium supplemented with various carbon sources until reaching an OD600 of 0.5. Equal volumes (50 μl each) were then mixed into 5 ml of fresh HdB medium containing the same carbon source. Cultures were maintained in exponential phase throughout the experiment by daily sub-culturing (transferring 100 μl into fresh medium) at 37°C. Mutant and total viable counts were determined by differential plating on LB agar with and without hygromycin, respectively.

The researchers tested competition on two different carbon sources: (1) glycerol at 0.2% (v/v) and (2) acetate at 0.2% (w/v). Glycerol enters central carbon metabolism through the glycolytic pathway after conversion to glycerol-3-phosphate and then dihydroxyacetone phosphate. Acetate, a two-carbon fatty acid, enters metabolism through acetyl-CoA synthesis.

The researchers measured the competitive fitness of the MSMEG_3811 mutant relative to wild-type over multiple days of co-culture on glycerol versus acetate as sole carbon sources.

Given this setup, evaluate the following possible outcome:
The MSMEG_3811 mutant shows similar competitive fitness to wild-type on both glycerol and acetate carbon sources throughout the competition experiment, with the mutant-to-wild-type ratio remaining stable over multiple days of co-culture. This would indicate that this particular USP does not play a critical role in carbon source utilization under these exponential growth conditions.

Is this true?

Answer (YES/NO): NO